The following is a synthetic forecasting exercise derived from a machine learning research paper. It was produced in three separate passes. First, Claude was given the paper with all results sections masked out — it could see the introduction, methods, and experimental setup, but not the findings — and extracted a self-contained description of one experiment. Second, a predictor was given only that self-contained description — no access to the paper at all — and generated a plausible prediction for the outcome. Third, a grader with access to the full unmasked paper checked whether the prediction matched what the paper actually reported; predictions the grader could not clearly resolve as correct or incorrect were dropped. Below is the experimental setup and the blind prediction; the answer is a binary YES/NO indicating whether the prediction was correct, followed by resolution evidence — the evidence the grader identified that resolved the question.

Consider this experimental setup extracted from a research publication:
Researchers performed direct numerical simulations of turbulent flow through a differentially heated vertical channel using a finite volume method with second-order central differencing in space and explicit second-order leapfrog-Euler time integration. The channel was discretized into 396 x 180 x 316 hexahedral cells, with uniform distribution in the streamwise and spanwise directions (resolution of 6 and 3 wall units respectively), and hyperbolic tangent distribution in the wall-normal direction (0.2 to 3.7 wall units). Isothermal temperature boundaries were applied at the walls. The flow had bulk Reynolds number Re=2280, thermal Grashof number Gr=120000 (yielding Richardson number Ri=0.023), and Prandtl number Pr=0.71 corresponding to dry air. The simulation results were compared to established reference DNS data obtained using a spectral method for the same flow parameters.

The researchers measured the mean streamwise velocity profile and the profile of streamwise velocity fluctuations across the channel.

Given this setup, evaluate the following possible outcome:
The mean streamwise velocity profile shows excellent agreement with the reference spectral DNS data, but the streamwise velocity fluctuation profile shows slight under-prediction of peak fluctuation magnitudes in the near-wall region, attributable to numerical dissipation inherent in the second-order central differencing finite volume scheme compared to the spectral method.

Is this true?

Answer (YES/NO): NO